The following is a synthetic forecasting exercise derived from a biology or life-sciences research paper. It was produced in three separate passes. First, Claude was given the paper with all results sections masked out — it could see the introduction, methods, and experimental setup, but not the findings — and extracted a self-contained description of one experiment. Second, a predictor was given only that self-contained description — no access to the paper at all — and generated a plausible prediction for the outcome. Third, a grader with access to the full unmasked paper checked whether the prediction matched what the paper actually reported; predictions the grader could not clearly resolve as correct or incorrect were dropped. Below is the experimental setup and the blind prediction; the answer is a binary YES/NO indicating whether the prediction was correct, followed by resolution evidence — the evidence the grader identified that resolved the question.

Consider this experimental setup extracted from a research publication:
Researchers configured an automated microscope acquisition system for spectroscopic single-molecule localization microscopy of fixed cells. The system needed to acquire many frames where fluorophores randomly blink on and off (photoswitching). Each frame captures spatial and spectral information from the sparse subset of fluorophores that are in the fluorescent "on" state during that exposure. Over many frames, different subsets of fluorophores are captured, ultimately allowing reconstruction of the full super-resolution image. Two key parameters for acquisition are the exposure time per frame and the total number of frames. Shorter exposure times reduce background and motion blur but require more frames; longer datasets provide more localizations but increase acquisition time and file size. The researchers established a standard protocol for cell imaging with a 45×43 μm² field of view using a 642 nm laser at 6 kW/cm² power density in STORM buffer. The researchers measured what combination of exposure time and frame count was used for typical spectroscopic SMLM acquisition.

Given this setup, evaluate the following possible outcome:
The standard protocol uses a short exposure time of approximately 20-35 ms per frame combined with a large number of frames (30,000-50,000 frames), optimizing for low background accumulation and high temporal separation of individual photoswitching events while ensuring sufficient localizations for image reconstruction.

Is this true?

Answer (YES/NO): NO